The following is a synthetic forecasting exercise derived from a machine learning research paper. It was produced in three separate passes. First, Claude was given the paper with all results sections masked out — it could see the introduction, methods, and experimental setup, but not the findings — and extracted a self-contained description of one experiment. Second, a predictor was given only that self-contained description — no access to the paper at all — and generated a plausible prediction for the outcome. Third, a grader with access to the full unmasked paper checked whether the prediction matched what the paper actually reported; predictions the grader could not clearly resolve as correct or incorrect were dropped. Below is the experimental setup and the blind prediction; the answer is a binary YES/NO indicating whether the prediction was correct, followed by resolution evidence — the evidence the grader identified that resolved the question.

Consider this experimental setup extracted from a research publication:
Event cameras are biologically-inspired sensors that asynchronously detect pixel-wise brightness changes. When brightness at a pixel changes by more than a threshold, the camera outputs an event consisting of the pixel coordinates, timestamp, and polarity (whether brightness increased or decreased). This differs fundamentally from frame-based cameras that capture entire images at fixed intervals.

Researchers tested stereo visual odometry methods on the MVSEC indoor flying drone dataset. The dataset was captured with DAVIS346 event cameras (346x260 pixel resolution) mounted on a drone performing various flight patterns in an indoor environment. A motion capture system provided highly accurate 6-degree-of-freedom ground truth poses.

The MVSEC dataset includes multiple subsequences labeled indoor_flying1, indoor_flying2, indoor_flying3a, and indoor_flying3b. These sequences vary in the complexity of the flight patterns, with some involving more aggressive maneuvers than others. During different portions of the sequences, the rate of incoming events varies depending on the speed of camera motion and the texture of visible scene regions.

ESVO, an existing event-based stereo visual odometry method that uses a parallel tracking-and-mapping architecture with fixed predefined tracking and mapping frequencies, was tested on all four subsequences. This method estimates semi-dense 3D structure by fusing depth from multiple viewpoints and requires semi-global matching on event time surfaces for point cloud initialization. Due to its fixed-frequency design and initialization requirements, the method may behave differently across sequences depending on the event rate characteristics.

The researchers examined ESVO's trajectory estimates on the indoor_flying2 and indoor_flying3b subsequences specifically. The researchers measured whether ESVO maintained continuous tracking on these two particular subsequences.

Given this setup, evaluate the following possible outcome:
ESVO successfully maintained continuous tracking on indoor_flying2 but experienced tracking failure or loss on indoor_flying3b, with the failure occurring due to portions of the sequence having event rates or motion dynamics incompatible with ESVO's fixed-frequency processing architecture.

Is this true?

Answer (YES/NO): NO